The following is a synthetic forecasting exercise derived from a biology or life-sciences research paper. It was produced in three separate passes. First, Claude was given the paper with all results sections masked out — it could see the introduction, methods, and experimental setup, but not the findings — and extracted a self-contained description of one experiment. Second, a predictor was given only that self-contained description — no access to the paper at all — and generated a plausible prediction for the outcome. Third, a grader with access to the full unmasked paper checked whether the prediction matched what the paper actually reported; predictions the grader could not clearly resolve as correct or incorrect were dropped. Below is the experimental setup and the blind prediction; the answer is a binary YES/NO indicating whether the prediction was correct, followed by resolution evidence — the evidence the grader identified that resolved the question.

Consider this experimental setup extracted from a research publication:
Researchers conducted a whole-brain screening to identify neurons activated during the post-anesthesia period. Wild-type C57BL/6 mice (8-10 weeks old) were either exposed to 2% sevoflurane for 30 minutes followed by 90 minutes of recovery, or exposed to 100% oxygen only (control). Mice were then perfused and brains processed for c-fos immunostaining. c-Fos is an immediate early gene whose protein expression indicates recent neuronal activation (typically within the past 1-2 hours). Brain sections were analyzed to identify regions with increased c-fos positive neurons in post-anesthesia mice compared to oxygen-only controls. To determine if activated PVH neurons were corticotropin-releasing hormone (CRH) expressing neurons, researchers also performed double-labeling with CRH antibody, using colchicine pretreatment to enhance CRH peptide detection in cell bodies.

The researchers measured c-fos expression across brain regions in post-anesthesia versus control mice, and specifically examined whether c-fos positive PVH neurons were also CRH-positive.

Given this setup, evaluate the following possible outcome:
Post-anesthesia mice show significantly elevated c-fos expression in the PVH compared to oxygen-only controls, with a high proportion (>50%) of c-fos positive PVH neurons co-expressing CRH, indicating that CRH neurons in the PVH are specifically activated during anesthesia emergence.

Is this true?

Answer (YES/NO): YES